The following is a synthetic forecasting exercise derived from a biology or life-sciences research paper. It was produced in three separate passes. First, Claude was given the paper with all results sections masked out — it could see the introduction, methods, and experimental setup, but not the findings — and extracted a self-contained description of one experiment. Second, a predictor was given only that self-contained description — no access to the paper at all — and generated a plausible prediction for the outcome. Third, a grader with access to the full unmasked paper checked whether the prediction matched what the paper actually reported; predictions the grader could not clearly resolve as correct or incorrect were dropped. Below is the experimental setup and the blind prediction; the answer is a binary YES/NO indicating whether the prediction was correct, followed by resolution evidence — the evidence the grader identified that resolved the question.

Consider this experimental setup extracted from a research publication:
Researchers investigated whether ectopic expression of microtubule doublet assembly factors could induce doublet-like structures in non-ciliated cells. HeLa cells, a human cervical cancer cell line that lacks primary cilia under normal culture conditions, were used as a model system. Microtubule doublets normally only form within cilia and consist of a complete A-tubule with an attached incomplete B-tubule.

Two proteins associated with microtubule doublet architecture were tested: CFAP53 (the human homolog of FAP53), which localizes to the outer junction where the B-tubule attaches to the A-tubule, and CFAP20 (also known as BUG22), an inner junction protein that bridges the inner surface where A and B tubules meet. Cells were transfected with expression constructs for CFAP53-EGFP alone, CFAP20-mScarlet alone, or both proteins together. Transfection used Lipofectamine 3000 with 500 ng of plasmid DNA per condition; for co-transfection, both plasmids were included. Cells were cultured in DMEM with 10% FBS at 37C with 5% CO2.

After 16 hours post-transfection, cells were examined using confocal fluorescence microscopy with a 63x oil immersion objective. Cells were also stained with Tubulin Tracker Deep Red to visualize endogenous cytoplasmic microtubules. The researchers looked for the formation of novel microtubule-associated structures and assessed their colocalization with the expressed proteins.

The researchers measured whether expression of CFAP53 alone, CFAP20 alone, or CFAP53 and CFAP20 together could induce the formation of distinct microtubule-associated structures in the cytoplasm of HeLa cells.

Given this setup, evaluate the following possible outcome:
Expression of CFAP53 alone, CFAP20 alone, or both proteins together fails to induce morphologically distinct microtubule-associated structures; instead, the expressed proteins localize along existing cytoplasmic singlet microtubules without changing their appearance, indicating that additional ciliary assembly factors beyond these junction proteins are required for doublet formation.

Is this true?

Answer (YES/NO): NO